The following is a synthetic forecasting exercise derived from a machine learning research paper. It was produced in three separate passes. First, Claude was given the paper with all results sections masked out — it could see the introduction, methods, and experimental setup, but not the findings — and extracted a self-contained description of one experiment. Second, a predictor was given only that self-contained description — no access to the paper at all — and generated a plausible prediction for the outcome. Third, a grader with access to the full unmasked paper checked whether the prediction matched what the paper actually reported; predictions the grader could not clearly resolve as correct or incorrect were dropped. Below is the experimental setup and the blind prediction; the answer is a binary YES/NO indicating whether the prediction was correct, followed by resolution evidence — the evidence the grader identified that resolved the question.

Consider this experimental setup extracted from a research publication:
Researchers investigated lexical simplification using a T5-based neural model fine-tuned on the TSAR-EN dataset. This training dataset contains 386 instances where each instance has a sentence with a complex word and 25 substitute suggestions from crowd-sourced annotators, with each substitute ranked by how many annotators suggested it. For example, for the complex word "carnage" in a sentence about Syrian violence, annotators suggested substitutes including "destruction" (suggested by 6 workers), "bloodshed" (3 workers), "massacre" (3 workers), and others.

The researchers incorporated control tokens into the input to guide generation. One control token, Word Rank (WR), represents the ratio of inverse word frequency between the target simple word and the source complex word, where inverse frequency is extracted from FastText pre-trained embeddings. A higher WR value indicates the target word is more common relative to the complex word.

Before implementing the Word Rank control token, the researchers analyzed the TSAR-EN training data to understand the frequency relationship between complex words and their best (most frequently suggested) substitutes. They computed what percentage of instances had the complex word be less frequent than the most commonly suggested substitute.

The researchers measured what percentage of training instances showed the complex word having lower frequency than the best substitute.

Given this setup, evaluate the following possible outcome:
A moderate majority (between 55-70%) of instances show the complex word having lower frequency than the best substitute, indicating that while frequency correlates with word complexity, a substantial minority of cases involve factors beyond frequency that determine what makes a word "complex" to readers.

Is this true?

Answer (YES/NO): NO